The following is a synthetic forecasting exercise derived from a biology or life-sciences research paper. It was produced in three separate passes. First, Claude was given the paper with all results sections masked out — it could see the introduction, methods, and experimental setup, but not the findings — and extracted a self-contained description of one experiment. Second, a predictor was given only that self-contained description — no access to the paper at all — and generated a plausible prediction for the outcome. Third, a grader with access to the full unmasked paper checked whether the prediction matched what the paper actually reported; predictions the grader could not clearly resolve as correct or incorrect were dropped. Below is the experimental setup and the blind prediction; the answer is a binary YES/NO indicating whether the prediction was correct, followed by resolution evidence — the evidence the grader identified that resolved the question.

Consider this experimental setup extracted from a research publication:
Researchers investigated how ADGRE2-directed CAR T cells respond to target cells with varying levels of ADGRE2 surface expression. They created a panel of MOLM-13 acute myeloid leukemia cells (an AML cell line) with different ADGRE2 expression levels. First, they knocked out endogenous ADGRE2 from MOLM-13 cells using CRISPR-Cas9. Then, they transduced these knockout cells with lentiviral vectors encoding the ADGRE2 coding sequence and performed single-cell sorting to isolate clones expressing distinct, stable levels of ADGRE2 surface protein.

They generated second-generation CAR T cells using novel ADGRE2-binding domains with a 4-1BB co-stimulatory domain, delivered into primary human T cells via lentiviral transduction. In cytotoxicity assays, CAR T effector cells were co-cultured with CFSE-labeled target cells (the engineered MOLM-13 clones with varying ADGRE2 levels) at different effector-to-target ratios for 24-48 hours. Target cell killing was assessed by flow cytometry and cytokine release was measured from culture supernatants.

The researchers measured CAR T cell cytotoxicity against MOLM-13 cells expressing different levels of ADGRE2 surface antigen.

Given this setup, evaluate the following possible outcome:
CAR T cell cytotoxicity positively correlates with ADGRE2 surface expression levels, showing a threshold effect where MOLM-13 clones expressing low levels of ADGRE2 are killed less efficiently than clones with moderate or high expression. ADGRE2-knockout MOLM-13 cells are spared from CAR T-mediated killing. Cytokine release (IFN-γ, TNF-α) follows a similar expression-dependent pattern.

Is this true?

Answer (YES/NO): NO